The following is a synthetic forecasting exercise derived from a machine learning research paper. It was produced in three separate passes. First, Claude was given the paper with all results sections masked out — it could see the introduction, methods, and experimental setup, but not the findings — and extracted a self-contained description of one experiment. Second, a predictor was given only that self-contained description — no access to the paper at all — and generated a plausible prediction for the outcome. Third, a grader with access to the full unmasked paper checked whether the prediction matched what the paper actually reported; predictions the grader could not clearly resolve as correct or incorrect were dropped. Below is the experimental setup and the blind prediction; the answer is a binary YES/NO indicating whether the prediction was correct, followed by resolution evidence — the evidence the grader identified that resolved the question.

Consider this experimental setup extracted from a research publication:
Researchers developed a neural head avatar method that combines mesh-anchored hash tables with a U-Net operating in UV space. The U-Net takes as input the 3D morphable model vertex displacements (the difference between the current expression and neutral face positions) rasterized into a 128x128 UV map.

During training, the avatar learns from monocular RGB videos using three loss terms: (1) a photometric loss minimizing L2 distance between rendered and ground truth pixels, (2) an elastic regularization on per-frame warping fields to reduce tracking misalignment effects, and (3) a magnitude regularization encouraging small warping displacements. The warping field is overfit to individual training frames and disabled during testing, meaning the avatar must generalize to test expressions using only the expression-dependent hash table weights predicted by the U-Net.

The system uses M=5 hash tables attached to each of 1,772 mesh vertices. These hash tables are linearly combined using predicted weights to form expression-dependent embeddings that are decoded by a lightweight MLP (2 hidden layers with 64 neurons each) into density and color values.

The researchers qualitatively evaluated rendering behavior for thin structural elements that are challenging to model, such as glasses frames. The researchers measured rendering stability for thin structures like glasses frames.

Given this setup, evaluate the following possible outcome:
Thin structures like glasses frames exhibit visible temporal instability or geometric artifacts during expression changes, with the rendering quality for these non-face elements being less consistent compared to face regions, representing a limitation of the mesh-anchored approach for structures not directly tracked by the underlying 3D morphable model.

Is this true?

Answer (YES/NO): YES